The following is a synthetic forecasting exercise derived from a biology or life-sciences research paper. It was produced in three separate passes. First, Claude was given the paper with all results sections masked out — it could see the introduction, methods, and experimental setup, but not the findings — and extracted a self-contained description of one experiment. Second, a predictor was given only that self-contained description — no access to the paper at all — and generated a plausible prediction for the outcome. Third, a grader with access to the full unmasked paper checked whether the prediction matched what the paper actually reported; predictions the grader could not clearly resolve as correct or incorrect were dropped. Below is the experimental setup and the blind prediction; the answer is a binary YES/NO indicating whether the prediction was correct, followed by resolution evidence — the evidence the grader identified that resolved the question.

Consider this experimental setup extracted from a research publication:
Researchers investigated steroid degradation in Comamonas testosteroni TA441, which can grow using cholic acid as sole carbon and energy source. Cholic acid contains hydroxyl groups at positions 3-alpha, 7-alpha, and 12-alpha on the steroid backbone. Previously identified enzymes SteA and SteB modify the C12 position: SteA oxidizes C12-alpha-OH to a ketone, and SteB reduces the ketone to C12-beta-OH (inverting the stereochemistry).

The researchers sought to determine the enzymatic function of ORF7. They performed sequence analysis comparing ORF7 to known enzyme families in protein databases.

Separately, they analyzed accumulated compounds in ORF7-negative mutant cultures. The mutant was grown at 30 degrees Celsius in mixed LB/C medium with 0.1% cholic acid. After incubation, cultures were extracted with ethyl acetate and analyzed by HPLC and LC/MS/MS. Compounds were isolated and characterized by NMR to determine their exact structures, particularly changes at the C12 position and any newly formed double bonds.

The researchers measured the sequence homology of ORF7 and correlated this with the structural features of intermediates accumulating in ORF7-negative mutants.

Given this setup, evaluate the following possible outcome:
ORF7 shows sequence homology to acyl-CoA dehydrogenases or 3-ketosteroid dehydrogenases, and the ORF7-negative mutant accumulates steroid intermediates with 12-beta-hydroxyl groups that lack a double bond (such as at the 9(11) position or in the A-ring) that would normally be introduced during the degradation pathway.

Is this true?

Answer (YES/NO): NO